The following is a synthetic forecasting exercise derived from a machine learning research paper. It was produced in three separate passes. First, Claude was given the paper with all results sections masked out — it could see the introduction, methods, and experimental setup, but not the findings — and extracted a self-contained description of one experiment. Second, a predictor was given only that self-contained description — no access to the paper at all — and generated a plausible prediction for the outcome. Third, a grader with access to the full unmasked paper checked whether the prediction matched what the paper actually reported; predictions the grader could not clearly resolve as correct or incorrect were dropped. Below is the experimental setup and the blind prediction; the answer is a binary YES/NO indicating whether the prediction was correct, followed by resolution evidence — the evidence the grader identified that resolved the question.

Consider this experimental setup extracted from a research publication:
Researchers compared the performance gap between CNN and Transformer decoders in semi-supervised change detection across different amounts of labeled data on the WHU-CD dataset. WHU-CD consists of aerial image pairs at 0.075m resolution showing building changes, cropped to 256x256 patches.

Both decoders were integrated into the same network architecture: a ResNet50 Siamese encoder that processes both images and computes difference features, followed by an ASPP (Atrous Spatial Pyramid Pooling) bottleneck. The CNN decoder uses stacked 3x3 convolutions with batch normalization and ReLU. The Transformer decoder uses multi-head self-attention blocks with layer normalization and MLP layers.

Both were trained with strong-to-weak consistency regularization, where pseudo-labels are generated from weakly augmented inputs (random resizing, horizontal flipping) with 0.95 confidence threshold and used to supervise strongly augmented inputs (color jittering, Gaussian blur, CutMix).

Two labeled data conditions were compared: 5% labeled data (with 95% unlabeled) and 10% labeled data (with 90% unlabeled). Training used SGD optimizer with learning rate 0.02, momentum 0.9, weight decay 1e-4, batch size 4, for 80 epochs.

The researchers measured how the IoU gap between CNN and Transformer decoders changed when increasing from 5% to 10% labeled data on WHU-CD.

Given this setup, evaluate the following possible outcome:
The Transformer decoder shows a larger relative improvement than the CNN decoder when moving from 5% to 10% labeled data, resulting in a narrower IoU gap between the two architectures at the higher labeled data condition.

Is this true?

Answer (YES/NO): YES